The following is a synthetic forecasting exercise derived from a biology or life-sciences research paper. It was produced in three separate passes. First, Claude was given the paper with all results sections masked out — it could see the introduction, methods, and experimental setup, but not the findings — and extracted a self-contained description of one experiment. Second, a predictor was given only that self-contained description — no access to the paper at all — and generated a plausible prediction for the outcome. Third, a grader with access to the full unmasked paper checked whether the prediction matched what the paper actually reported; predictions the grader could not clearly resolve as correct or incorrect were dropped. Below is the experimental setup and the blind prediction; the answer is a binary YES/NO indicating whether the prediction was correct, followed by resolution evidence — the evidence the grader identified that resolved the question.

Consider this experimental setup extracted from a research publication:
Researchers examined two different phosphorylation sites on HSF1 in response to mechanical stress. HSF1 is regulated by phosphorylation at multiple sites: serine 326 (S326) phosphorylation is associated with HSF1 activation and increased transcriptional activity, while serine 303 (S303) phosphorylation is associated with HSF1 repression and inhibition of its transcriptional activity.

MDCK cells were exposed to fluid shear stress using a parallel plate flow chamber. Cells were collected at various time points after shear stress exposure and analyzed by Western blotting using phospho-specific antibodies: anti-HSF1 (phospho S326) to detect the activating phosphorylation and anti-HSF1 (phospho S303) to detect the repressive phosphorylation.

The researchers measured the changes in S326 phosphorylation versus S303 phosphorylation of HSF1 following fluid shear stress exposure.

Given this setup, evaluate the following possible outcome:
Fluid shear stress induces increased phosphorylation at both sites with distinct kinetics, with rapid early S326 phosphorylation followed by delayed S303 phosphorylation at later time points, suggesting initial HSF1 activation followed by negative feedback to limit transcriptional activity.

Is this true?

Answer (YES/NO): NO